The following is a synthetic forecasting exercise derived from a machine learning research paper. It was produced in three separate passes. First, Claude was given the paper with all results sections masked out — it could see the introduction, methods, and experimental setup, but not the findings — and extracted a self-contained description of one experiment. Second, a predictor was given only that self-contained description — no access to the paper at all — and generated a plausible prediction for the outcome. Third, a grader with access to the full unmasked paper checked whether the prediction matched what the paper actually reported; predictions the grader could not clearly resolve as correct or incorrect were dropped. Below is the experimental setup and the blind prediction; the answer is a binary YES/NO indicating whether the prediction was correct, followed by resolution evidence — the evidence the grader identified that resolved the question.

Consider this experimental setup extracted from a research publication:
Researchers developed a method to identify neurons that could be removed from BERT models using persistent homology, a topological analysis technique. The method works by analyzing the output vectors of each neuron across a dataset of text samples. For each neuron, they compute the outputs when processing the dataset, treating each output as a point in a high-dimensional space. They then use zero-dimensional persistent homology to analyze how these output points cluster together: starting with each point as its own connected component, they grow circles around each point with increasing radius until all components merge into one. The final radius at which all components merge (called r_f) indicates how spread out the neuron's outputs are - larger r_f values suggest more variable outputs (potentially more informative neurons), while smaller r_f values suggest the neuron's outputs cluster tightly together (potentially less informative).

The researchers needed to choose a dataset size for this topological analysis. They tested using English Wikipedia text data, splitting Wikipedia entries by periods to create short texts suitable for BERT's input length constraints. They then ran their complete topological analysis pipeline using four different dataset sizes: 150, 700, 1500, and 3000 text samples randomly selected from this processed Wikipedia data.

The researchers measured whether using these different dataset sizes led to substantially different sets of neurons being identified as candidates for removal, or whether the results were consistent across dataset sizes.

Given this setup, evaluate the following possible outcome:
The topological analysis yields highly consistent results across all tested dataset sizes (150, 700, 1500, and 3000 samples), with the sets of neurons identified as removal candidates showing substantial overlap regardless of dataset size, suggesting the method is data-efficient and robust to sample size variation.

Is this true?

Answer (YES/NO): YES